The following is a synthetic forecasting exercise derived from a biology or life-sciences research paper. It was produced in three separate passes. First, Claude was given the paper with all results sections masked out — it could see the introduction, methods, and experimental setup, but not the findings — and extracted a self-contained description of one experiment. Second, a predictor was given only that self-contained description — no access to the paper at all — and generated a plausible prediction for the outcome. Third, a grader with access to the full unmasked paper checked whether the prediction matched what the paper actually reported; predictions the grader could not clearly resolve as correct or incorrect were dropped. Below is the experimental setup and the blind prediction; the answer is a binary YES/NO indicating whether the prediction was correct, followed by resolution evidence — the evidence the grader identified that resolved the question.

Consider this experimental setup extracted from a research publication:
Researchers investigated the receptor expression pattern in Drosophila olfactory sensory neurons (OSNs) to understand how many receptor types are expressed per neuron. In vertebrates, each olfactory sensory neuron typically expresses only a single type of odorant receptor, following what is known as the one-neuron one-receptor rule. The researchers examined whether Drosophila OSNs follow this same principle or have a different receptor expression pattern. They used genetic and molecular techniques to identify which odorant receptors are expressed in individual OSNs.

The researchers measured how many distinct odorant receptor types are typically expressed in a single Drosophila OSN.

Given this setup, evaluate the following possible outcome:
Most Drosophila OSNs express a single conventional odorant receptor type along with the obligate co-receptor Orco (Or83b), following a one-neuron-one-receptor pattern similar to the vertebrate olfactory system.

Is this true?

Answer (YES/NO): NO